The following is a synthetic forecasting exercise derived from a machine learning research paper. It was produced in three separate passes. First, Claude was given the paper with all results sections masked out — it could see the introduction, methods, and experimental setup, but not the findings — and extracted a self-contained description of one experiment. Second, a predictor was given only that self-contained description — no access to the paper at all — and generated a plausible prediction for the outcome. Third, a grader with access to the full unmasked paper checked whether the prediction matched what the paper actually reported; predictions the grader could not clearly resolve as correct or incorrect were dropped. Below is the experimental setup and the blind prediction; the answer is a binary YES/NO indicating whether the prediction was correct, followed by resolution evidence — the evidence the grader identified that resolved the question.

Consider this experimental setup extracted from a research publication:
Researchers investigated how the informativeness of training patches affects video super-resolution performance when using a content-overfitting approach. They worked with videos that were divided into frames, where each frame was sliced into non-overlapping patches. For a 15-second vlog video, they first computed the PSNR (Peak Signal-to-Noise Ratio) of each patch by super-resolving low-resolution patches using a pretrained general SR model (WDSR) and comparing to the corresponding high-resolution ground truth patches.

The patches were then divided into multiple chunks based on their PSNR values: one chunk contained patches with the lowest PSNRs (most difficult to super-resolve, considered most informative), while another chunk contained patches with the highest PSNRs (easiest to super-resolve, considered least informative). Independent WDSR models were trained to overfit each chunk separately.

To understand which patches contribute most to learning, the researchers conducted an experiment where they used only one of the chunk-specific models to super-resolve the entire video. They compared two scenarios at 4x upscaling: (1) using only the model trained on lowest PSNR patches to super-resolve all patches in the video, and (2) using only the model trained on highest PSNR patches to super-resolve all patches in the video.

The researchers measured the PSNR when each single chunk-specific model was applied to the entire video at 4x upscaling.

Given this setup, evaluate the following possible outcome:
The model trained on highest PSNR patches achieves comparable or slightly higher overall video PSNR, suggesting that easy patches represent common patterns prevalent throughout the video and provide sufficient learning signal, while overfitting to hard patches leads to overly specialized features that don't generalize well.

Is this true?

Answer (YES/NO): NO